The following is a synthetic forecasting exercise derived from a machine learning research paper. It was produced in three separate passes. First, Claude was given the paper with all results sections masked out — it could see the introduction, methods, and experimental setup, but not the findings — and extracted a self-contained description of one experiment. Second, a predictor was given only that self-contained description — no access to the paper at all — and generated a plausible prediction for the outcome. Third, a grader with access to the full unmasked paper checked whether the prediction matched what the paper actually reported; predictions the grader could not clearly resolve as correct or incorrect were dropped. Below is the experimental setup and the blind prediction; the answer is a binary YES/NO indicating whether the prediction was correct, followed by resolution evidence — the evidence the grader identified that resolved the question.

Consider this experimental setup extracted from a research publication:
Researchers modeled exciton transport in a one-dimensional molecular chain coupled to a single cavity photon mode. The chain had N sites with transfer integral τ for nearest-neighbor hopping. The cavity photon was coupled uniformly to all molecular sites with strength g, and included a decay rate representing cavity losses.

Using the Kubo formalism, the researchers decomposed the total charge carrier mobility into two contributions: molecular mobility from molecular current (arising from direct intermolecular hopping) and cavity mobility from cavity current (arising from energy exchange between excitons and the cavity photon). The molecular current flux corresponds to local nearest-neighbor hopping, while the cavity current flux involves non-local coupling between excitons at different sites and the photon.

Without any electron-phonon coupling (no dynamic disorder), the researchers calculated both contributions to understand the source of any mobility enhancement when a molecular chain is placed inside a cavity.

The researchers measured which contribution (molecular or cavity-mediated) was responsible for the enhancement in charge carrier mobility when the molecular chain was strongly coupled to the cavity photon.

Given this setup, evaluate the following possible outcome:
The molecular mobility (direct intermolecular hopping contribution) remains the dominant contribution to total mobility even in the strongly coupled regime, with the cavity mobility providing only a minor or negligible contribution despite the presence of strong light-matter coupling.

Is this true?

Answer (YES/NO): NO